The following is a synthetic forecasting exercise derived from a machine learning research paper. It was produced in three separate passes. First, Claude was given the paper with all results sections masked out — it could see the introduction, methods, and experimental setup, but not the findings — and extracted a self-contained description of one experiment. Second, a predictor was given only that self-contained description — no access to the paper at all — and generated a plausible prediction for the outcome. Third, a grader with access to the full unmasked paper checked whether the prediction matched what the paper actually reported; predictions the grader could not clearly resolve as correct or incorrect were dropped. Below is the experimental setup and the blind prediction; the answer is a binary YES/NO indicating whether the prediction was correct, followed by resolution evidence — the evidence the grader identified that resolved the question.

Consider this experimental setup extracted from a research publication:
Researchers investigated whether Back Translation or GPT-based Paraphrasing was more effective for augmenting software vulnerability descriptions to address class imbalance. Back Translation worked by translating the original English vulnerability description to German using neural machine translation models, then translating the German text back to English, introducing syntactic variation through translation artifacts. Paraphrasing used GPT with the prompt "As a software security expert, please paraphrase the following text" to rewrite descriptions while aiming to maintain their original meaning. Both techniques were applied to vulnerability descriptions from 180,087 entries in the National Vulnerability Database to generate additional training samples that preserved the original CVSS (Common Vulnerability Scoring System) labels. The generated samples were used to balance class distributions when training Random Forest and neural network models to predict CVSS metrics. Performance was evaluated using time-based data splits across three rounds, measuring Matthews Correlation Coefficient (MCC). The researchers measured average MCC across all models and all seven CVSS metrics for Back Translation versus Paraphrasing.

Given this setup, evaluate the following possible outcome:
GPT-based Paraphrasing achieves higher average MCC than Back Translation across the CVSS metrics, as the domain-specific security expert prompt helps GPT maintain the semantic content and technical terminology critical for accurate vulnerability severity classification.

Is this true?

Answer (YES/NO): NO